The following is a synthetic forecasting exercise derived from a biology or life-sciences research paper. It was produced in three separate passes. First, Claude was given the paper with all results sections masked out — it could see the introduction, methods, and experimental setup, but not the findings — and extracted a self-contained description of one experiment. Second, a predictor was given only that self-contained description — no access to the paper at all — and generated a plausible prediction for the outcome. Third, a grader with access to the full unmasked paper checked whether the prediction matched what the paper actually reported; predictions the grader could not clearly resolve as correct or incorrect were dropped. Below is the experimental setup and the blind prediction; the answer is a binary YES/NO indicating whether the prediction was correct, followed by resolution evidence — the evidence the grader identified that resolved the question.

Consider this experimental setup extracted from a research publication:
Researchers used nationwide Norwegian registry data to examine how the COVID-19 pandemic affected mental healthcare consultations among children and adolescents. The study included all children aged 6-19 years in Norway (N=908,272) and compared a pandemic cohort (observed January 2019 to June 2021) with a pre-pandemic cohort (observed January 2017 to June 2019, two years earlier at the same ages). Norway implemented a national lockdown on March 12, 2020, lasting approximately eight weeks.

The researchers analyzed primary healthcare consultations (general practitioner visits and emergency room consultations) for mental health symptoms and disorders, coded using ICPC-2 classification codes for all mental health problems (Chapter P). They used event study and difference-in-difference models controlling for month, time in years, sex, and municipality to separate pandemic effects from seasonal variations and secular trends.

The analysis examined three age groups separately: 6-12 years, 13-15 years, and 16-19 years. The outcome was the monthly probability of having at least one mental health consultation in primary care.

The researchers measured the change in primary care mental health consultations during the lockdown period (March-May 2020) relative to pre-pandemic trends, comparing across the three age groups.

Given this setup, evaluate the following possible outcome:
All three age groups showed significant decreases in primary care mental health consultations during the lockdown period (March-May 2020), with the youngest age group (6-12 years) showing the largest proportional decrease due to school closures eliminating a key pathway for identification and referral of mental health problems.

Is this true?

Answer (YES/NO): NO